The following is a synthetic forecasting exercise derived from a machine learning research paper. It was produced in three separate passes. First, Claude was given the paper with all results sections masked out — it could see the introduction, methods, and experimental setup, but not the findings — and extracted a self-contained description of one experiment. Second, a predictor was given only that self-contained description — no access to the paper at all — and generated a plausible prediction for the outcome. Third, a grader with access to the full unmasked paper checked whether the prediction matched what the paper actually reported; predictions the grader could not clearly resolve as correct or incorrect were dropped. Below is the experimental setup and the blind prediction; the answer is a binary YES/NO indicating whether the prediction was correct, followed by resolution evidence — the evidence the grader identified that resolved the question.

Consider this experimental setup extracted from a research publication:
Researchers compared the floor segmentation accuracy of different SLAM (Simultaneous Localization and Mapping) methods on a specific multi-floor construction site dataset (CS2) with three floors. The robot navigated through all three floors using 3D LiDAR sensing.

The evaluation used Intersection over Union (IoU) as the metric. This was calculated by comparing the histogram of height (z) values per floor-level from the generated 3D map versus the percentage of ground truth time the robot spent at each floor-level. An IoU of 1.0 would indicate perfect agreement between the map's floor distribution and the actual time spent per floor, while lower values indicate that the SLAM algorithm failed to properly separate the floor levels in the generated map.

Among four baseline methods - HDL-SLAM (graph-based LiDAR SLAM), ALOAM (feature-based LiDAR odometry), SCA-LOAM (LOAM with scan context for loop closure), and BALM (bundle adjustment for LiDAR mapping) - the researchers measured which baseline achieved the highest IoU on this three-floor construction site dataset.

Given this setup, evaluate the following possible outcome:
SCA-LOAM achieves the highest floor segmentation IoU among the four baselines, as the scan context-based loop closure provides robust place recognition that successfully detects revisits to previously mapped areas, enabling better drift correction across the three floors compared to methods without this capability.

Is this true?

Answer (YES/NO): NO